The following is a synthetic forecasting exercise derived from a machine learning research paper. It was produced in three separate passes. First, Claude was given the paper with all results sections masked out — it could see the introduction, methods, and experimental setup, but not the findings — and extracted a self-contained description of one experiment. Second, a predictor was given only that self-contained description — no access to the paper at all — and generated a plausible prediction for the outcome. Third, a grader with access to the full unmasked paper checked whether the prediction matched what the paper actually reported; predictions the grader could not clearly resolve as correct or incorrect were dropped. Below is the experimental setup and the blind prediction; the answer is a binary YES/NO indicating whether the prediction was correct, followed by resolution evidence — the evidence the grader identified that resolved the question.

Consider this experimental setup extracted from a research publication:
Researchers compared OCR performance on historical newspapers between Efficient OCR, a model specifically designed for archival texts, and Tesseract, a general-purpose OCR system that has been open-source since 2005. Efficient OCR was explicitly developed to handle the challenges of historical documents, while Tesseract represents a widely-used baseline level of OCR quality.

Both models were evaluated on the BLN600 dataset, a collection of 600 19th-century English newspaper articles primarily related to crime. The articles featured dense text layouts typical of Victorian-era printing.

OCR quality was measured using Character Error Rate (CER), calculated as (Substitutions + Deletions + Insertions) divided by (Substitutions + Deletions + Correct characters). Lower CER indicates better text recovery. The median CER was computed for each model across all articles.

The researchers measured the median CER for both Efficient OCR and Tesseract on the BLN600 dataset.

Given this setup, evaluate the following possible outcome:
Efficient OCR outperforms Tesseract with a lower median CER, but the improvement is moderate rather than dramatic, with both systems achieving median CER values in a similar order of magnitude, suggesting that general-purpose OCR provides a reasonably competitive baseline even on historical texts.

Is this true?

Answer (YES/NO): NO